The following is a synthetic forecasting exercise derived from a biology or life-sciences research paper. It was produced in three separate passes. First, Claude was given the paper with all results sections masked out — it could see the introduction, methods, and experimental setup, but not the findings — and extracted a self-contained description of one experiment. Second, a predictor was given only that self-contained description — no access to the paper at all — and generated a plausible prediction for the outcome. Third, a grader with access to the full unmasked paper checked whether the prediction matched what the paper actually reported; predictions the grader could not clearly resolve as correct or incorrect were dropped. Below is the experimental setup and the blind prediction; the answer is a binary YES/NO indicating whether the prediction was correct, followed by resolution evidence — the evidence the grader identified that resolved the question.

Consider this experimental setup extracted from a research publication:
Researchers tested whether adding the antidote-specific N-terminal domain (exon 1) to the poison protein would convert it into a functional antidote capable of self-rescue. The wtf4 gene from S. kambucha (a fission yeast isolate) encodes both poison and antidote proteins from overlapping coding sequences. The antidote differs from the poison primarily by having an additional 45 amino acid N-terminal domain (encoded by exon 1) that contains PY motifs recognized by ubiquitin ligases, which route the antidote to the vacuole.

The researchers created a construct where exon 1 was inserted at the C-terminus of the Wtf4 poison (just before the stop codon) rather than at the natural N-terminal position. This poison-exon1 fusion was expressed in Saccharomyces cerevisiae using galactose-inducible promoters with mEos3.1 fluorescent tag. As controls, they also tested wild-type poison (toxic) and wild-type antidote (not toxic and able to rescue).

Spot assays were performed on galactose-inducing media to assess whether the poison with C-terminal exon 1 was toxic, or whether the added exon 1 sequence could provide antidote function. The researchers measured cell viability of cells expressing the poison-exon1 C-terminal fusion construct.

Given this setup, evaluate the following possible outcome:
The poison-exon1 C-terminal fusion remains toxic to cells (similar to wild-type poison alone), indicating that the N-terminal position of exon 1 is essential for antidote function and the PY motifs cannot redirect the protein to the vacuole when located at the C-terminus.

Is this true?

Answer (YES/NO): NO